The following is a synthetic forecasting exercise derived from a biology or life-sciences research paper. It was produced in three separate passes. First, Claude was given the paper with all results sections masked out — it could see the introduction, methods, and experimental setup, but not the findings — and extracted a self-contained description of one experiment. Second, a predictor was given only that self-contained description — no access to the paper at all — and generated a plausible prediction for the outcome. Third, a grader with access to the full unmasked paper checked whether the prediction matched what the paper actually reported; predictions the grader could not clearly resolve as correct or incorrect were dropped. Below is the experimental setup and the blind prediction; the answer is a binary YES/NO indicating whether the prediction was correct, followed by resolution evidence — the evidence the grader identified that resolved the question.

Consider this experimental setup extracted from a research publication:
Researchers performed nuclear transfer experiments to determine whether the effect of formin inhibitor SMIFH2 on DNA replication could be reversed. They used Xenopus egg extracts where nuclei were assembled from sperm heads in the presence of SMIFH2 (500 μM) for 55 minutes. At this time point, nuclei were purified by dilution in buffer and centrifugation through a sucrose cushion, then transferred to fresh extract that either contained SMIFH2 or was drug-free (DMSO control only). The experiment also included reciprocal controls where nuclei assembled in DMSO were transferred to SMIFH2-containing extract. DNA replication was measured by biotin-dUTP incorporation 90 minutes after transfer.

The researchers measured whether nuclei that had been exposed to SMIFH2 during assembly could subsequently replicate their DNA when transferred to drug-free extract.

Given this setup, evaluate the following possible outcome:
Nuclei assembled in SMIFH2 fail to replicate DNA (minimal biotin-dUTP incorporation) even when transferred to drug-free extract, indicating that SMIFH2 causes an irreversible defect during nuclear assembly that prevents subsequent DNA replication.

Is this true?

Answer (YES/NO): YES